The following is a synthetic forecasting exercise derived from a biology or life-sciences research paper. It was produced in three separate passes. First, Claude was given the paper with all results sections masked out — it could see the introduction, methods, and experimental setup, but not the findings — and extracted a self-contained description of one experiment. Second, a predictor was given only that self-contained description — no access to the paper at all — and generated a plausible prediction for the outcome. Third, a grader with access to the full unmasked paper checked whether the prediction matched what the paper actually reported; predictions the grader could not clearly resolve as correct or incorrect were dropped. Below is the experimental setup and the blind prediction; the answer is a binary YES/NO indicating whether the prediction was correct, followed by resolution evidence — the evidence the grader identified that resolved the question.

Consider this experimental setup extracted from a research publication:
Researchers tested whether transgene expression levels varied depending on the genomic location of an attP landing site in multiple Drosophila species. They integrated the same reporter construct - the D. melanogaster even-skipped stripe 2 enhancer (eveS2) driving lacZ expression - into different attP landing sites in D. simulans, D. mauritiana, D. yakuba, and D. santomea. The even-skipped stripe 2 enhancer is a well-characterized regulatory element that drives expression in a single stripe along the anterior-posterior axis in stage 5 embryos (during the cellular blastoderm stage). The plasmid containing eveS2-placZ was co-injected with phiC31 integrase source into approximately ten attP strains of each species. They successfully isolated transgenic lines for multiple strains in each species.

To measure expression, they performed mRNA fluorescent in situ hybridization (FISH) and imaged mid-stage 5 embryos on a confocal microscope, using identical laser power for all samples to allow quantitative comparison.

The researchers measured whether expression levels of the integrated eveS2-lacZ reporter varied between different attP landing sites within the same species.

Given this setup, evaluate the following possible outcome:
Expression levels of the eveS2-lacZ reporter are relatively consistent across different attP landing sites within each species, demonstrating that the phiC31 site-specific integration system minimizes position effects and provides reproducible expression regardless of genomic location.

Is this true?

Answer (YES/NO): NO